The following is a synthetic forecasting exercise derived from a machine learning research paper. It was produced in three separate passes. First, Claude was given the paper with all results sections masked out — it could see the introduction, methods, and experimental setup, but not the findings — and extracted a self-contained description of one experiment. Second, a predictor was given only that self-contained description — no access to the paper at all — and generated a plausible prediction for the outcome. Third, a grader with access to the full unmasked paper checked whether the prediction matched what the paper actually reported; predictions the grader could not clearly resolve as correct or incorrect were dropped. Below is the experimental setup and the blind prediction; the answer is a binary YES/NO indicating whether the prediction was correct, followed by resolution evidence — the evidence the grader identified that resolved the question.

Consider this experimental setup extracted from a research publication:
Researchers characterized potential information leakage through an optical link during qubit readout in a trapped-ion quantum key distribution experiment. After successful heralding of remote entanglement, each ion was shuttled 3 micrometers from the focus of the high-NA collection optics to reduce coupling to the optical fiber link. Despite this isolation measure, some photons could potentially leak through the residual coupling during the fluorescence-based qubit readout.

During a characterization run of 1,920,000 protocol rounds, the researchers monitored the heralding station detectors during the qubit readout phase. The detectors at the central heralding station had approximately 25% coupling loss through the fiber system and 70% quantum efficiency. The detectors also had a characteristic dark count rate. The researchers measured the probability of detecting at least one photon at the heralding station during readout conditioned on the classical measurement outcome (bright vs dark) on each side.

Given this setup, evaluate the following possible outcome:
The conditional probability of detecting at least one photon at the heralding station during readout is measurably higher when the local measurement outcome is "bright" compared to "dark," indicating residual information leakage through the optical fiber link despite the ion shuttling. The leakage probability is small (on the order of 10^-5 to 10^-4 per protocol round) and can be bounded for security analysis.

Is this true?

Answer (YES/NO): NO